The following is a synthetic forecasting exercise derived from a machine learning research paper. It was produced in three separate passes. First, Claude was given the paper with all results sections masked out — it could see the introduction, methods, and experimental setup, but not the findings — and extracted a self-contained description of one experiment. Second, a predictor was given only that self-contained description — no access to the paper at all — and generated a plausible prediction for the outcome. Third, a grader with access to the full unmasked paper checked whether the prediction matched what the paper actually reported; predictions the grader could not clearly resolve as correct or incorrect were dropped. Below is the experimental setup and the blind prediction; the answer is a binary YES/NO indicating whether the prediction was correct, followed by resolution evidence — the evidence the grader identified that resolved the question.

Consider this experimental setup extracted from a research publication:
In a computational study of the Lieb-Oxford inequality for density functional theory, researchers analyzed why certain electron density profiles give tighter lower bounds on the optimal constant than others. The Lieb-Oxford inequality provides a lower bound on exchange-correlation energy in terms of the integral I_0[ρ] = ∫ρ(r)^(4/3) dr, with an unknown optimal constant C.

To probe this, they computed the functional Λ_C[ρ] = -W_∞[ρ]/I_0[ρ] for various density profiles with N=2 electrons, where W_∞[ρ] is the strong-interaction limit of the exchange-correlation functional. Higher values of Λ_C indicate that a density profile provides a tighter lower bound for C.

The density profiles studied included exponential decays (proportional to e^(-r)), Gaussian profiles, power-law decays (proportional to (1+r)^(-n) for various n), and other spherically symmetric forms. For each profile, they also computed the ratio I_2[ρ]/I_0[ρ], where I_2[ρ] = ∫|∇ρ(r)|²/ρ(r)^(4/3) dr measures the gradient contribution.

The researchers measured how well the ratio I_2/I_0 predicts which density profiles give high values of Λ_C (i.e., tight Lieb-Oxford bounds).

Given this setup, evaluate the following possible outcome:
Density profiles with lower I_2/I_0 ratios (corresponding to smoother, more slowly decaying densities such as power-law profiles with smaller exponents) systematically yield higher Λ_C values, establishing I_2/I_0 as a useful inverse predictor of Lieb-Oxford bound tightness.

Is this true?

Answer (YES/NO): YES